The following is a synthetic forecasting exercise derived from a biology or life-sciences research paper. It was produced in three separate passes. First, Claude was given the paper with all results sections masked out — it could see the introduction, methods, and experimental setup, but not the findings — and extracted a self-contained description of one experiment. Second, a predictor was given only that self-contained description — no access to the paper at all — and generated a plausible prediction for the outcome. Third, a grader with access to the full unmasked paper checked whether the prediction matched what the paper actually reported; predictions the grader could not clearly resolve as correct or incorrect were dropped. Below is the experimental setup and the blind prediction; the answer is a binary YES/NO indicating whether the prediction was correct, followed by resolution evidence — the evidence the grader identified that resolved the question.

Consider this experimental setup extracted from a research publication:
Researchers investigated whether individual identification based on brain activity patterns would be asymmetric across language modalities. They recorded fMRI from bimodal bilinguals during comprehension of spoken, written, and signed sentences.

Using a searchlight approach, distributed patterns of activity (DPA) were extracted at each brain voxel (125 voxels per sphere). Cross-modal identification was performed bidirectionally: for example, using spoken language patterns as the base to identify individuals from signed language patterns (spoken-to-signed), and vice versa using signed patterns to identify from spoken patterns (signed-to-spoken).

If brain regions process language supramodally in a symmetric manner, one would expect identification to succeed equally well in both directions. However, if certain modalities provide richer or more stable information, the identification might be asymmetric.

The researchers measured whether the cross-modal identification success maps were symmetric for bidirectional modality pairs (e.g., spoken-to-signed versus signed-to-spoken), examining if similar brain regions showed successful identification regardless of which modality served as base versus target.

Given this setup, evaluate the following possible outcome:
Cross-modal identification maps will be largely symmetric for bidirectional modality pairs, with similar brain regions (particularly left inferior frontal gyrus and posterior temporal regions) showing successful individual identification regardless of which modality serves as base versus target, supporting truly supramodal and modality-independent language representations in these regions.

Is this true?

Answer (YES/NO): YES